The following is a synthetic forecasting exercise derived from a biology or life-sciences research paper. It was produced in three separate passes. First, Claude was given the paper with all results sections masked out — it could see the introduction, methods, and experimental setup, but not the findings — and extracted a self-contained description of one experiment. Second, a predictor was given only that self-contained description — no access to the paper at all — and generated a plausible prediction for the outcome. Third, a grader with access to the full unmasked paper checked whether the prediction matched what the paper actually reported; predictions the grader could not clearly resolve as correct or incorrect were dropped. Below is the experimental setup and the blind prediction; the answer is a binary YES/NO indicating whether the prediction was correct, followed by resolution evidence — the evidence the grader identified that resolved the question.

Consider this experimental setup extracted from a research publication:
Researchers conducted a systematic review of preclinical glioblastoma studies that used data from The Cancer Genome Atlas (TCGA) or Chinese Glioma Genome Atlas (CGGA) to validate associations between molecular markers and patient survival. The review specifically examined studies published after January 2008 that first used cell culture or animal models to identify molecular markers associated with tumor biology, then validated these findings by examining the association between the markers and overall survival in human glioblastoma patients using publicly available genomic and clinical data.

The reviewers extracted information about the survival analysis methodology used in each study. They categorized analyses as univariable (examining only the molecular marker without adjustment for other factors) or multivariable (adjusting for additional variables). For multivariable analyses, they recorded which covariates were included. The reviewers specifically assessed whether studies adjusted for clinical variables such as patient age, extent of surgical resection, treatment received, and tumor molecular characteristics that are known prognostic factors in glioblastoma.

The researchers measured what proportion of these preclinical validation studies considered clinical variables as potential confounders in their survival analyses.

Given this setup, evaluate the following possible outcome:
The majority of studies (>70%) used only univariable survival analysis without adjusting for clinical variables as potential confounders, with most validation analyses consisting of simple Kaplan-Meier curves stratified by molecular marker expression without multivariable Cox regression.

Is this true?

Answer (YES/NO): YES